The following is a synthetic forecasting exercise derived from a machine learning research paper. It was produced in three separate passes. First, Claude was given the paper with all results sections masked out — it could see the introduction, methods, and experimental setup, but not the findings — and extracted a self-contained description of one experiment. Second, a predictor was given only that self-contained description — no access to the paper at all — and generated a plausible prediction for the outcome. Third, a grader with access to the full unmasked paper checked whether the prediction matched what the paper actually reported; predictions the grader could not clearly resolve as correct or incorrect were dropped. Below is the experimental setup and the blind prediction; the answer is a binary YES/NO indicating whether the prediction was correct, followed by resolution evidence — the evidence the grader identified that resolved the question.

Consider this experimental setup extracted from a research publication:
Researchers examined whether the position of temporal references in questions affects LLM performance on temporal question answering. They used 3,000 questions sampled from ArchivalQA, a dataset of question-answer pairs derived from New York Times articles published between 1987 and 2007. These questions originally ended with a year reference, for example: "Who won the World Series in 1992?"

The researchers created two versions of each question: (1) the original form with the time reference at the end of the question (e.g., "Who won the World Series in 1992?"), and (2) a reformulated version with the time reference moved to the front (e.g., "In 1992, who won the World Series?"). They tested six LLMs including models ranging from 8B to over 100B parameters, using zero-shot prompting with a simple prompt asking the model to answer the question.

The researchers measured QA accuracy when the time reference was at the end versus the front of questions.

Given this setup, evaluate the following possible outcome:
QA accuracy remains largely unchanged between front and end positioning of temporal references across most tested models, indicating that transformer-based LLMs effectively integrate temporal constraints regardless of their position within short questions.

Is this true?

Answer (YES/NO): NO